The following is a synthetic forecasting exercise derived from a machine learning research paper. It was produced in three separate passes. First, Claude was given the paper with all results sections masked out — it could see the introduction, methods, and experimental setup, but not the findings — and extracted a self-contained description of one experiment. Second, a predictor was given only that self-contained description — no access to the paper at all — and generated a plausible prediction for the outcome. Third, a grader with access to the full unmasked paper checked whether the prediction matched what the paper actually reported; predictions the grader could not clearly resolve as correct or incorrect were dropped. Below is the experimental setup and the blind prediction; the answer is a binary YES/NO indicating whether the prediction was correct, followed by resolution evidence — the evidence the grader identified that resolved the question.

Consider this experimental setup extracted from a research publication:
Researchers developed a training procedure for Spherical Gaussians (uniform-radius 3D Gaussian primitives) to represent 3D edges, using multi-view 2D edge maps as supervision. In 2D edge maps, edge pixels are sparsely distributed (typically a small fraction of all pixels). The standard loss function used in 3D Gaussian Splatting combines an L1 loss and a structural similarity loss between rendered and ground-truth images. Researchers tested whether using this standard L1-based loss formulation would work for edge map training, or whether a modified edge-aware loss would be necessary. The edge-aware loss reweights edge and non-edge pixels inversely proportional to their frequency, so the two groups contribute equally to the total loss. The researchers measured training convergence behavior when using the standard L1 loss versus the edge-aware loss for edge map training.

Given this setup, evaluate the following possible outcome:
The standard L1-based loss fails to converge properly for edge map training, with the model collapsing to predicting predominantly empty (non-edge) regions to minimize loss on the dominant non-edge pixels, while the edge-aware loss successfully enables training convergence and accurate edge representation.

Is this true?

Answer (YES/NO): YES